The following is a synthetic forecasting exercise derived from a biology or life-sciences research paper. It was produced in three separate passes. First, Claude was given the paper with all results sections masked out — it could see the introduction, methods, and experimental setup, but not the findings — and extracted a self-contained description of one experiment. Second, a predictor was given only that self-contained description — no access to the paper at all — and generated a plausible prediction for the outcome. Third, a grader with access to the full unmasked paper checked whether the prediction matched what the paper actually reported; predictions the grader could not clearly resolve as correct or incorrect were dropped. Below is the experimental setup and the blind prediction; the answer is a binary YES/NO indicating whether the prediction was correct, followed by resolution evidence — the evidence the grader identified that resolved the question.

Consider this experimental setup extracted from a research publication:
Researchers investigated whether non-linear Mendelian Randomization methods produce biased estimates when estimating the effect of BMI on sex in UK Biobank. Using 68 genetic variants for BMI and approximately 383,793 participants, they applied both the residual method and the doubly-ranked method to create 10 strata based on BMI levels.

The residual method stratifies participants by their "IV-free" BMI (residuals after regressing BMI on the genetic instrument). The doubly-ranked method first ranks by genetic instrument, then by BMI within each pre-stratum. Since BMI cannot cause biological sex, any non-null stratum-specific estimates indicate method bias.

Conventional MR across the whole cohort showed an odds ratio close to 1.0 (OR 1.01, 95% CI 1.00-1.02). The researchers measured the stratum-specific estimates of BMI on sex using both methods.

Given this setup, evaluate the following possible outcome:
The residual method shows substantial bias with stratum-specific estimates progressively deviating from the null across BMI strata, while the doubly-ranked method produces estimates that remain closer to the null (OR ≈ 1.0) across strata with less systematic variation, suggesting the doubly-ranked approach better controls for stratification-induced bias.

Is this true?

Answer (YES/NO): NO